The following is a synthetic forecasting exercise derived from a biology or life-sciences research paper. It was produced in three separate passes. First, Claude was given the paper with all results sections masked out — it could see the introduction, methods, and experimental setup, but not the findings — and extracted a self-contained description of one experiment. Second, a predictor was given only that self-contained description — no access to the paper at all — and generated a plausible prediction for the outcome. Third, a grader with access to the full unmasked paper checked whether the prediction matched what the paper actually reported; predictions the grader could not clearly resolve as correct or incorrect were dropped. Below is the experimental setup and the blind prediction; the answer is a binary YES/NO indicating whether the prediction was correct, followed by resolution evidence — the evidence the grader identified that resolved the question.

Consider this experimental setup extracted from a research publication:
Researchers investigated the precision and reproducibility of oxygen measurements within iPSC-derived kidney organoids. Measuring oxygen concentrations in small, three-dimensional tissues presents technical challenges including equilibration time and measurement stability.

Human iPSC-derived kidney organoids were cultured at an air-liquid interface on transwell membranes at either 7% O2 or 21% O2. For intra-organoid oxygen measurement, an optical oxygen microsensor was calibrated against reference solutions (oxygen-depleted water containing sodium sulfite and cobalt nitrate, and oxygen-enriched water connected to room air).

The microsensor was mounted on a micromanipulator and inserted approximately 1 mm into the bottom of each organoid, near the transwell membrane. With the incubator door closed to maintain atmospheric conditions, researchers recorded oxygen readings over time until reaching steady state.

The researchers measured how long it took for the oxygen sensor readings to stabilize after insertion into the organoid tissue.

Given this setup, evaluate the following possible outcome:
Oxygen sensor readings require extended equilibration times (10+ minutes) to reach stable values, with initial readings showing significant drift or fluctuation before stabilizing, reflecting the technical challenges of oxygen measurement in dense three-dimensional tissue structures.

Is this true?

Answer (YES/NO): NO